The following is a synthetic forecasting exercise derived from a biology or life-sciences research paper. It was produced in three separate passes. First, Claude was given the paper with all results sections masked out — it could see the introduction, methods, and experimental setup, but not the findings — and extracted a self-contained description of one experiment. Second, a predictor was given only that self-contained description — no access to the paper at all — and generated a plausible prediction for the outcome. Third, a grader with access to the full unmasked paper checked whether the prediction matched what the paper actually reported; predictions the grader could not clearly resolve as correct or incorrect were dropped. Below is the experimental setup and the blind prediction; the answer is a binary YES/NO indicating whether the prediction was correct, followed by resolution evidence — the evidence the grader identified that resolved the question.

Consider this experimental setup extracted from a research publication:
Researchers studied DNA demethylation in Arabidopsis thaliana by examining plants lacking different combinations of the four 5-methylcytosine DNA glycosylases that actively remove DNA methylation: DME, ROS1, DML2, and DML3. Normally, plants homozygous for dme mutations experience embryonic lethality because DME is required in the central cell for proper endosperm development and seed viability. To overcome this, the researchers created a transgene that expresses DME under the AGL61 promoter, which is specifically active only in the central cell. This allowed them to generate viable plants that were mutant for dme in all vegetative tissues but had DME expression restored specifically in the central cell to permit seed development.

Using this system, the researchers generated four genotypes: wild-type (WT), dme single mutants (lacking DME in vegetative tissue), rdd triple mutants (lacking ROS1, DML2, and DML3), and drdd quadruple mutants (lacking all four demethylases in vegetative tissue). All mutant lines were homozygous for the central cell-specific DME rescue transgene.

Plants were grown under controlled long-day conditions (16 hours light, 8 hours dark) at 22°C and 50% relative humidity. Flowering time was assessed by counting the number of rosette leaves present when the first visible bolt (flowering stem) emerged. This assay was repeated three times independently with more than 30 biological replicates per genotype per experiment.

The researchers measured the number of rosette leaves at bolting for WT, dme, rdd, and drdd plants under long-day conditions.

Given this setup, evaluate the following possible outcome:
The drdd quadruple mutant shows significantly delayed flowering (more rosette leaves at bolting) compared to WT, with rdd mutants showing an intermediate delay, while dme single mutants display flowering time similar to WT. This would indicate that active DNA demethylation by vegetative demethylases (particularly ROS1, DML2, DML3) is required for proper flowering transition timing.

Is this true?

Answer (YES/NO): NO